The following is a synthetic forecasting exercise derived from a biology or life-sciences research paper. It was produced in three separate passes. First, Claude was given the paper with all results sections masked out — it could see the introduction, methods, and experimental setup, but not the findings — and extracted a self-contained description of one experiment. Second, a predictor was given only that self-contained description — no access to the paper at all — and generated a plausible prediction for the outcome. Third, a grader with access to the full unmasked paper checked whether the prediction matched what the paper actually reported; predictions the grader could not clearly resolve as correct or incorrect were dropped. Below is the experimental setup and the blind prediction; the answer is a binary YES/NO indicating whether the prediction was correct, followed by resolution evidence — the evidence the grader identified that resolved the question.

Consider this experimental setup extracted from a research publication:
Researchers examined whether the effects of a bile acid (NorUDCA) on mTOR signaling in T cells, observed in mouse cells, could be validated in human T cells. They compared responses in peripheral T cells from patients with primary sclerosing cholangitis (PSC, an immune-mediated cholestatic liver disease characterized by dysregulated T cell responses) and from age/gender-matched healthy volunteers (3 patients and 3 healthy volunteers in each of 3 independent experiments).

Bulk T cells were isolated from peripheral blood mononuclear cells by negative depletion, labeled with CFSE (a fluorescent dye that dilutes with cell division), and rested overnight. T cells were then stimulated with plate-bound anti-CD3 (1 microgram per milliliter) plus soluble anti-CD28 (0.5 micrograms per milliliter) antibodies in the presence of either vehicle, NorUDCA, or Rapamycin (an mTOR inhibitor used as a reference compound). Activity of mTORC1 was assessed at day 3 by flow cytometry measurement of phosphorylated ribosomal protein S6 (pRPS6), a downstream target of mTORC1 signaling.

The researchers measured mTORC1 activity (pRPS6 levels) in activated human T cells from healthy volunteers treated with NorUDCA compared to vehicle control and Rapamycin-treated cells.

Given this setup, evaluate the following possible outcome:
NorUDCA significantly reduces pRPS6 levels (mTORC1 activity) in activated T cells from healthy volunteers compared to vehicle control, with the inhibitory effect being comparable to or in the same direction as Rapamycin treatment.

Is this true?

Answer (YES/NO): YES